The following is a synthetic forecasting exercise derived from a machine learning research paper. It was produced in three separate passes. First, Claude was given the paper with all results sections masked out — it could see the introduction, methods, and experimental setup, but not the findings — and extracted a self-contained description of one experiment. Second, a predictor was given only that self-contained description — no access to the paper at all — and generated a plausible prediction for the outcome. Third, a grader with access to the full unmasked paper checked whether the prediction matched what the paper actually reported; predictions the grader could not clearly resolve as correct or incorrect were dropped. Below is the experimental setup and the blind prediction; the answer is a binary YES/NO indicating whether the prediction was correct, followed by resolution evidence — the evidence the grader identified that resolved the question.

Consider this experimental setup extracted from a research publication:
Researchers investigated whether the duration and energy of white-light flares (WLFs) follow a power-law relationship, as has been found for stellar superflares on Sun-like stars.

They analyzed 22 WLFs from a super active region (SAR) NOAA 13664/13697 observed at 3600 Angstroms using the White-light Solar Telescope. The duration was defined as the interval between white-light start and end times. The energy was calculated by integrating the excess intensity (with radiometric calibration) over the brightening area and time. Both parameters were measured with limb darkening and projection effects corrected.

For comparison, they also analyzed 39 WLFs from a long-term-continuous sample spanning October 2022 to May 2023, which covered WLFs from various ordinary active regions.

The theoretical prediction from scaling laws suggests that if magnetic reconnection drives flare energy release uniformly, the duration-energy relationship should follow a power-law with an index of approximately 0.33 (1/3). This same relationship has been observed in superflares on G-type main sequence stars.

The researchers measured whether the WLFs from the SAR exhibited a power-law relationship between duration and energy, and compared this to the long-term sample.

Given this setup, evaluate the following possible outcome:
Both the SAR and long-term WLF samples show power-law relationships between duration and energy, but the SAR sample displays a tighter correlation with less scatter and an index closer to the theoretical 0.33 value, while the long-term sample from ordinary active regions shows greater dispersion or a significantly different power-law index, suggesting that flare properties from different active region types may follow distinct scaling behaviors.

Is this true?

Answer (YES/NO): NO